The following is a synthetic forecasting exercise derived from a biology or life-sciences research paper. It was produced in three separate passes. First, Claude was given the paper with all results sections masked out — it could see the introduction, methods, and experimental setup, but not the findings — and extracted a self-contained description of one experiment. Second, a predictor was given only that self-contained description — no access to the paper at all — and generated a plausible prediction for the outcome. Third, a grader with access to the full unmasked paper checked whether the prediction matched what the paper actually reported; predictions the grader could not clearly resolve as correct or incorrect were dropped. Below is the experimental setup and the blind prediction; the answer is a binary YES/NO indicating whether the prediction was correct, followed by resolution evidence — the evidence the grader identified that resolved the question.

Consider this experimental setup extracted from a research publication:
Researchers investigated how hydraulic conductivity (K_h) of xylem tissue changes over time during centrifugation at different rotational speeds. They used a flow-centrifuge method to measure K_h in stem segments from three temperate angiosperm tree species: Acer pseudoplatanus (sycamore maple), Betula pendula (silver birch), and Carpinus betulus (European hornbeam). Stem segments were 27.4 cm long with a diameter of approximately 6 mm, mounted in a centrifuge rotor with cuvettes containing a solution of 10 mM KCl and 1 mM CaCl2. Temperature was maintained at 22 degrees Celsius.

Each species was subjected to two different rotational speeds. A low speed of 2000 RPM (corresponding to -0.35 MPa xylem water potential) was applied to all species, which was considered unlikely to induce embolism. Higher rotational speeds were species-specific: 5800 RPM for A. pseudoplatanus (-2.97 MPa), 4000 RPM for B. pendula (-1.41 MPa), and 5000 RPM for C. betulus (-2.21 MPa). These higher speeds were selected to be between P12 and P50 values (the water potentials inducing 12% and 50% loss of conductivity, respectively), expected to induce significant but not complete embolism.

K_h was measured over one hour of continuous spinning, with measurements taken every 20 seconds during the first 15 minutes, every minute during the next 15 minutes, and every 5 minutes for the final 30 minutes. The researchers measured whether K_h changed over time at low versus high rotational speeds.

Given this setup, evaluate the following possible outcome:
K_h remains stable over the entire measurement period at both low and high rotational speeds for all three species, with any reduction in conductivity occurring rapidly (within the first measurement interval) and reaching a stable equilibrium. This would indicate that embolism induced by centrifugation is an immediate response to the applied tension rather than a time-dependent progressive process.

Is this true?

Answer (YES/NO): NO